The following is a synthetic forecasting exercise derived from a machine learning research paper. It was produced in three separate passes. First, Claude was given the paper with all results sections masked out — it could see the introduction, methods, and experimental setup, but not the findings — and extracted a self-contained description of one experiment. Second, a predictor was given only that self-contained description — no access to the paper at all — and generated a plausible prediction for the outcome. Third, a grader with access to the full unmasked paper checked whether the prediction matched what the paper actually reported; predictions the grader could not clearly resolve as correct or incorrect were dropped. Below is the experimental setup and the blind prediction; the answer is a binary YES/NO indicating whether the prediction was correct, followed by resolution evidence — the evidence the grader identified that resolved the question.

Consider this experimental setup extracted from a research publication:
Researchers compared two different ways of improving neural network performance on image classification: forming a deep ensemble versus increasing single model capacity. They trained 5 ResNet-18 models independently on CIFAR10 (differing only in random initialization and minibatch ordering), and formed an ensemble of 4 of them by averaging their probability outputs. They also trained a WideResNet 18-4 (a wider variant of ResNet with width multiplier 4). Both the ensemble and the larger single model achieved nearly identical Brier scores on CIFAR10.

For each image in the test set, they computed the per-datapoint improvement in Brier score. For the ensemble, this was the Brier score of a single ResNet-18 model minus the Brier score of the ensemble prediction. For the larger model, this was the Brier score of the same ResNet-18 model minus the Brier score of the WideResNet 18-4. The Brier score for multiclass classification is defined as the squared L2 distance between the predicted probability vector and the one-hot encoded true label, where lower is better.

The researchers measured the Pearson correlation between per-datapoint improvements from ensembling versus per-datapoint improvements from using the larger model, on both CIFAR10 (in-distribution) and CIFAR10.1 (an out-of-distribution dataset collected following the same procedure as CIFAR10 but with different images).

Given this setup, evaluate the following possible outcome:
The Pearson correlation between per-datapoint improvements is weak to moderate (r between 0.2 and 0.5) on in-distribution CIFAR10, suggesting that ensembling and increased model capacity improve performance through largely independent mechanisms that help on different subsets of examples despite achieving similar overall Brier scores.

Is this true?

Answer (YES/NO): NO